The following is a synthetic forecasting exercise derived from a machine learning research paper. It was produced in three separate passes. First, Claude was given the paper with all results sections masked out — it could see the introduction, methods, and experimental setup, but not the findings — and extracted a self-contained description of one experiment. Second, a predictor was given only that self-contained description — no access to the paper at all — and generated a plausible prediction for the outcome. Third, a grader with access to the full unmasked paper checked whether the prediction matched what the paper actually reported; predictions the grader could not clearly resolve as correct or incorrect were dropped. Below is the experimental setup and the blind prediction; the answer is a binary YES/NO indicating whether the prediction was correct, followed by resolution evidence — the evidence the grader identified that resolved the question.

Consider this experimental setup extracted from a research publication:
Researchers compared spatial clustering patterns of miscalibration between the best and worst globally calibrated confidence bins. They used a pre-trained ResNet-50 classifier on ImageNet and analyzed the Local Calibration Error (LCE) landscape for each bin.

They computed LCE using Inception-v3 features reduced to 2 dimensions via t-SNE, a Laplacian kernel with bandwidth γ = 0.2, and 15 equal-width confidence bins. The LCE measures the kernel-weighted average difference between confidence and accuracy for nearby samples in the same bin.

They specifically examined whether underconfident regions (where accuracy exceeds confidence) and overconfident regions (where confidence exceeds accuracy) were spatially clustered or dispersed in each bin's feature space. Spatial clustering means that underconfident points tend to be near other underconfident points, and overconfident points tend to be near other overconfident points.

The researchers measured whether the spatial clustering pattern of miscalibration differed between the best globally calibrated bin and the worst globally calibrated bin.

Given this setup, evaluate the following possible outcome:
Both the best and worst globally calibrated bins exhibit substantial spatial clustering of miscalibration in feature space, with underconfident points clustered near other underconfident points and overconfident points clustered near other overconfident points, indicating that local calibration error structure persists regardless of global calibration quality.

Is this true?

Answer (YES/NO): NO